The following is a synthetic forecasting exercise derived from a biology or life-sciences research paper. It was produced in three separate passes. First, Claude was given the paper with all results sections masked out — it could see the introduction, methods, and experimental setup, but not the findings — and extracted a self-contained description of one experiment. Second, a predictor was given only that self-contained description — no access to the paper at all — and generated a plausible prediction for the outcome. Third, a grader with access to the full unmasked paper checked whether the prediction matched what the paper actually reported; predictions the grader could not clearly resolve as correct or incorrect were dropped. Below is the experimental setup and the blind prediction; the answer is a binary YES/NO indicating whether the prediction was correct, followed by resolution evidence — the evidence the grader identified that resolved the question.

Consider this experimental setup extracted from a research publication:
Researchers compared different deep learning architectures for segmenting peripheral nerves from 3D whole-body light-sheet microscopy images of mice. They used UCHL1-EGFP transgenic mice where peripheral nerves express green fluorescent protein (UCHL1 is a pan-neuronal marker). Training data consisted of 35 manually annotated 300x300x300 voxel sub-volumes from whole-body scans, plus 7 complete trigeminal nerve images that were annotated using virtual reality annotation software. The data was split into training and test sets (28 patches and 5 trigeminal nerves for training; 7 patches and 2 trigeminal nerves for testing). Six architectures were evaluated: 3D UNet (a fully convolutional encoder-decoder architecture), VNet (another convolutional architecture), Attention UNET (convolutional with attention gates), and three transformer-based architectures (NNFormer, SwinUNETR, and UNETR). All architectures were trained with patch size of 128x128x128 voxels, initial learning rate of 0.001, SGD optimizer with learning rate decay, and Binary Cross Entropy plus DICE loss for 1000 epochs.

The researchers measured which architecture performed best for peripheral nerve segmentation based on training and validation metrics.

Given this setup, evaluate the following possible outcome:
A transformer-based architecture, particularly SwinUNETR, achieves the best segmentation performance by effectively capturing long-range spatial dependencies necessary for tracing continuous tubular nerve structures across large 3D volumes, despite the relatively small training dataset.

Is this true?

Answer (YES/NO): NO